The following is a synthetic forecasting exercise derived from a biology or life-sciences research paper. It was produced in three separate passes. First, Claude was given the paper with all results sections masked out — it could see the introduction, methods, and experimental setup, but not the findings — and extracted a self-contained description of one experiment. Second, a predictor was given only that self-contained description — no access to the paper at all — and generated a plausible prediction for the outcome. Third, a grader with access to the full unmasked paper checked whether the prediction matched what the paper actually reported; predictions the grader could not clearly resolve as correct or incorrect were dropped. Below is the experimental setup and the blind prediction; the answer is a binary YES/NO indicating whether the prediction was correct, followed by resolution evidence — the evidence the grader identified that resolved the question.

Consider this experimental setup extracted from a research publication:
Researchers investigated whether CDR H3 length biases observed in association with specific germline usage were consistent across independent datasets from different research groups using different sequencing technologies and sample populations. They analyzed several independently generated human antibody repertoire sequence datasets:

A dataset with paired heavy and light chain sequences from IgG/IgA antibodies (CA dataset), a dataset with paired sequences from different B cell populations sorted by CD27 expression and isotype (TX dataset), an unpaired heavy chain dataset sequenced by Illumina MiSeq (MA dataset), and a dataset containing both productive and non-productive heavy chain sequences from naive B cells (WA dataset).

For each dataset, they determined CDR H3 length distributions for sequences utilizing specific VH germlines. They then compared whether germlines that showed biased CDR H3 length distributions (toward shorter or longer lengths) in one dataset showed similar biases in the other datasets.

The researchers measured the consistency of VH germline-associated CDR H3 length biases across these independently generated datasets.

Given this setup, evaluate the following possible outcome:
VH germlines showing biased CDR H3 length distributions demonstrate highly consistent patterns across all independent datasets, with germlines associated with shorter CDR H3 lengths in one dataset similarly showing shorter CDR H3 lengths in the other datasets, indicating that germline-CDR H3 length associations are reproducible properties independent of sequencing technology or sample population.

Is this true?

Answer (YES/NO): YES